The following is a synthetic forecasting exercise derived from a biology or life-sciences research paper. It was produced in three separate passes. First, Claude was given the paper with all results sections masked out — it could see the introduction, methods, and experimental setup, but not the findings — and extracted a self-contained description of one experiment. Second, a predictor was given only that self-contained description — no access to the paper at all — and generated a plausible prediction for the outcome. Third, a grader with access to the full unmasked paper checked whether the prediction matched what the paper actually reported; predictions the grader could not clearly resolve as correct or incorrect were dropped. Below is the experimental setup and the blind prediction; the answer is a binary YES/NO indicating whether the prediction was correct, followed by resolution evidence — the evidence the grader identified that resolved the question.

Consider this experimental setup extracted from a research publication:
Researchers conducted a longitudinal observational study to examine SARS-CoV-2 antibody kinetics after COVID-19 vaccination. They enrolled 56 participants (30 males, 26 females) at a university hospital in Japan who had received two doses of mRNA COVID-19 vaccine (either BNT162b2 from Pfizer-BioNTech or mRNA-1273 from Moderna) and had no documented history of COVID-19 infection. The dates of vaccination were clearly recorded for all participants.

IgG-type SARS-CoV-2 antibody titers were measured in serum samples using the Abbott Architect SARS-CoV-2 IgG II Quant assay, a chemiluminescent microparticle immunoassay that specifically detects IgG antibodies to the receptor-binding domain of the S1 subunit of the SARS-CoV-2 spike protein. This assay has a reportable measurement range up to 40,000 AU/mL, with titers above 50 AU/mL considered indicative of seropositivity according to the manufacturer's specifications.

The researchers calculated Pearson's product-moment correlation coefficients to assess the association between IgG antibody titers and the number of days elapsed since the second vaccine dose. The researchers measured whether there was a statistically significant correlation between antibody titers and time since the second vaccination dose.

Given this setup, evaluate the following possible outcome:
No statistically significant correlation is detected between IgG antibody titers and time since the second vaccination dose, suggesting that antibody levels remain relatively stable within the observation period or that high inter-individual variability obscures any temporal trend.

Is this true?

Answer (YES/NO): NO